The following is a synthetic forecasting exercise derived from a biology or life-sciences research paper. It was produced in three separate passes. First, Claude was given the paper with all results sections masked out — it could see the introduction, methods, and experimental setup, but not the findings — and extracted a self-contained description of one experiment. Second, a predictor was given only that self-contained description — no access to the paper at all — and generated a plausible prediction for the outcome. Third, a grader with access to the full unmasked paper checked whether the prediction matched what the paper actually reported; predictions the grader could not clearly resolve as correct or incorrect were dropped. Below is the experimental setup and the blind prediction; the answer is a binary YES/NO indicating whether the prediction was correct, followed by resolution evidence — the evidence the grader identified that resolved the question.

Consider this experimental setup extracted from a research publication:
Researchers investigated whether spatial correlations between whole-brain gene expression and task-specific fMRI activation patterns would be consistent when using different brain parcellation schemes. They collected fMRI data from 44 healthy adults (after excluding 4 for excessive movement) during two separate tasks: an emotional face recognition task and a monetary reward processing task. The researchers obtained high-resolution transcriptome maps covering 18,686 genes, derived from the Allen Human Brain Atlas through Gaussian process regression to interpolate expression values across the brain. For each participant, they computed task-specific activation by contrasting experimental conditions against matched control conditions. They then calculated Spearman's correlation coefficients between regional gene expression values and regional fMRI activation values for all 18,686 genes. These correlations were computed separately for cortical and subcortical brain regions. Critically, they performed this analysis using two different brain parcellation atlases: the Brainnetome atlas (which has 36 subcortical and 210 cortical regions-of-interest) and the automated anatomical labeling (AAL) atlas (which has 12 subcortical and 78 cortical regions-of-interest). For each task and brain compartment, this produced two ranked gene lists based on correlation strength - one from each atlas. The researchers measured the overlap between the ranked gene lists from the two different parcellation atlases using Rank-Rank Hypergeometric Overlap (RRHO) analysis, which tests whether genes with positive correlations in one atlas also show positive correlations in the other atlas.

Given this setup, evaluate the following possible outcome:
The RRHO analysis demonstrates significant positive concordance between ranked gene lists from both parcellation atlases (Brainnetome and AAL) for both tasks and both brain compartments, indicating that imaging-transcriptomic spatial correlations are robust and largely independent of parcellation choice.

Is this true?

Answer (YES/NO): YES